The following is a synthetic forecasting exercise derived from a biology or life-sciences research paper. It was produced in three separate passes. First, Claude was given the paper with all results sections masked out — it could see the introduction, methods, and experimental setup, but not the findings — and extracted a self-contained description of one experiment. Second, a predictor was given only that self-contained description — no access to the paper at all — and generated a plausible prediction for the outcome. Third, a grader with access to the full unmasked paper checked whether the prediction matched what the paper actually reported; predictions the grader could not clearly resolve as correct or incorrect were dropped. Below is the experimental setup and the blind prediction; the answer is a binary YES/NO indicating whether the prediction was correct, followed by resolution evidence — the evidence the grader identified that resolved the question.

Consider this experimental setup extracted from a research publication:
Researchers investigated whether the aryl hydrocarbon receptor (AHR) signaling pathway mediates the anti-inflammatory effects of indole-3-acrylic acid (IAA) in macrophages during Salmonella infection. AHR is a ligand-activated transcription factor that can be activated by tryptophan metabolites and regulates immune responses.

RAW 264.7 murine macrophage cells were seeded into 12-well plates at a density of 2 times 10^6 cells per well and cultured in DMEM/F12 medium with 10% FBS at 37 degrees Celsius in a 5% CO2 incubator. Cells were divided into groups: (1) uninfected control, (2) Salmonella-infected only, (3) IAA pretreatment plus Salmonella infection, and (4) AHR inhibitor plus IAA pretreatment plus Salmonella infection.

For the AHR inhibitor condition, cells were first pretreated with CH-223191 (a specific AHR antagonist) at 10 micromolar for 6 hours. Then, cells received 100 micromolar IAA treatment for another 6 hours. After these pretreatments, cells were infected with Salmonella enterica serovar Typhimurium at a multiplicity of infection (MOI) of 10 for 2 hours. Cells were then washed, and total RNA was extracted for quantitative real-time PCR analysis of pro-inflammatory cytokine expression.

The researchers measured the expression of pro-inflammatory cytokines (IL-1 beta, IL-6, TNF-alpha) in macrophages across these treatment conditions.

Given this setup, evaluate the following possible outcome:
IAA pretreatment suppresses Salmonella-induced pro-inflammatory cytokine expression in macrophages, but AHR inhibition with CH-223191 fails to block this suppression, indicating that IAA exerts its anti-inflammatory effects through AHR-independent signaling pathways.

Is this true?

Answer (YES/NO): NO